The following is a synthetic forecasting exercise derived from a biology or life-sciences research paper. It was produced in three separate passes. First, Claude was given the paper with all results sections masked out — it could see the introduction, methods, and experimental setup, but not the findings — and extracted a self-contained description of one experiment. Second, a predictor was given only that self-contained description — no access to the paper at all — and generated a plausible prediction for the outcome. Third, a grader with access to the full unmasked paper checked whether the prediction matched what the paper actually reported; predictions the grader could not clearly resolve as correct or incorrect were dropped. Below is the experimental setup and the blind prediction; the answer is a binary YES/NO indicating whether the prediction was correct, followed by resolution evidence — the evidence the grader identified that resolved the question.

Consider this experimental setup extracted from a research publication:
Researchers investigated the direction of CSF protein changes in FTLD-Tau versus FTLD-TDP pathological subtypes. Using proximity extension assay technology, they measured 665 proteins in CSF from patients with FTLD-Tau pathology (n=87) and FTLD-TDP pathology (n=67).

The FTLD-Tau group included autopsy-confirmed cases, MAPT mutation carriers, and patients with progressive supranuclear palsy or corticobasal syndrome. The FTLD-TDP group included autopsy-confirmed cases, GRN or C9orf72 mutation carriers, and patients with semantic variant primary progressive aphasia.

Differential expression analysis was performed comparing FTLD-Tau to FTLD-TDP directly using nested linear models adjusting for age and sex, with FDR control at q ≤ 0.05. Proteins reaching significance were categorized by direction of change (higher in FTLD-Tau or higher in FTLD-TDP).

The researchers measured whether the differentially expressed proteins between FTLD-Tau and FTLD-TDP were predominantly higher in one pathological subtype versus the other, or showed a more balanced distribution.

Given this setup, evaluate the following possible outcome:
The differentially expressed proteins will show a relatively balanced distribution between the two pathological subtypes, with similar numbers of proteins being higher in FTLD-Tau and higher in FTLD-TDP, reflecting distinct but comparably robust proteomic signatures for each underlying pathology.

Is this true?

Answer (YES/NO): NO